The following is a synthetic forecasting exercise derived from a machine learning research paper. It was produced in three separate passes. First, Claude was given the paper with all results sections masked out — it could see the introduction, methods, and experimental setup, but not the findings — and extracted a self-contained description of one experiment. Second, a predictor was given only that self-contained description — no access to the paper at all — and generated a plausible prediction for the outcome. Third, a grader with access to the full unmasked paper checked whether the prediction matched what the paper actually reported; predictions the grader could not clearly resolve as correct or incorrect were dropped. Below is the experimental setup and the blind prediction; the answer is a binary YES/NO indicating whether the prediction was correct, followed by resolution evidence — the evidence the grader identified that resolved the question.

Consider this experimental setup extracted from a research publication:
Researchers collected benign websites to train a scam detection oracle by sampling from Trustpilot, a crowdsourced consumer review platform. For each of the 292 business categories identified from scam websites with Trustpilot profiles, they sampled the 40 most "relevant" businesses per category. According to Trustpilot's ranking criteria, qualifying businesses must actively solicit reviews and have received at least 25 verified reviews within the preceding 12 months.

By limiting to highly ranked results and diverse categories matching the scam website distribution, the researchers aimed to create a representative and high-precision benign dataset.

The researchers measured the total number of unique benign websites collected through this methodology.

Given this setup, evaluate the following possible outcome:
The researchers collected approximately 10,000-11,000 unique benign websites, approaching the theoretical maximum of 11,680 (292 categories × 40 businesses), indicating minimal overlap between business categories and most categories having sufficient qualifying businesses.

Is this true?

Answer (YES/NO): NO